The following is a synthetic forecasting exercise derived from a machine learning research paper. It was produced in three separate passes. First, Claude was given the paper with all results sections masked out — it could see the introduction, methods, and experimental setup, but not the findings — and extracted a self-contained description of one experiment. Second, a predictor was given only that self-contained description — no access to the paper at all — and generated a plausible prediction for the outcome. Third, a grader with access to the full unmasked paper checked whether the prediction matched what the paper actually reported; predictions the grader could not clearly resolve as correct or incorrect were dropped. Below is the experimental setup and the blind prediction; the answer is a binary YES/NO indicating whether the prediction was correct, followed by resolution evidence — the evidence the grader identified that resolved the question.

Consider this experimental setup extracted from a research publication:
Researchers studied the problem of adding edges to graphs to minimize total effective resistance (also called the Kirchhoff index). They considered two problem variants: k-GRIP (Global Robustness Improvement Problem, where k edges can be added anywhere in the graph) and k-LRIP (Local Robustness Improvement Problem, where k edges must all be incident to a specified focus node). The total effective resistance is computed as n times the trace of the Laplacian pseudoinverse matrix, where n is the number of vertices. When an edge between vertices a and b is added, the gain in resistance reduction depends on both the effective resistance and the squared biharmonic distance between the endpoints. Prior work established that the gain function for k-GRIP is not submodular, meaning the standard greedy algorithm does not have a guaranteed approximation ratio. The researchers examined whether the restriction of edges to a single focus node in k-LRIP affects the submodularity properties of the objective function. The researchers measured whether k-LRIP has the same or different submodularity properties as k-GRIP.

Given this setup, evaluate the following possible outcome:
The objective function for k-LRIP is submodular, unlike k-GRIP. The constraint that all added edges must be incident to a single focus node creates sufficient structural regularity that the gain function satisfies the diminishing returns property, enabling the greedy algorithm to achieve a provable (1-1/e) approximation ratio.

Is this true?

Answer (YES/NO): NO